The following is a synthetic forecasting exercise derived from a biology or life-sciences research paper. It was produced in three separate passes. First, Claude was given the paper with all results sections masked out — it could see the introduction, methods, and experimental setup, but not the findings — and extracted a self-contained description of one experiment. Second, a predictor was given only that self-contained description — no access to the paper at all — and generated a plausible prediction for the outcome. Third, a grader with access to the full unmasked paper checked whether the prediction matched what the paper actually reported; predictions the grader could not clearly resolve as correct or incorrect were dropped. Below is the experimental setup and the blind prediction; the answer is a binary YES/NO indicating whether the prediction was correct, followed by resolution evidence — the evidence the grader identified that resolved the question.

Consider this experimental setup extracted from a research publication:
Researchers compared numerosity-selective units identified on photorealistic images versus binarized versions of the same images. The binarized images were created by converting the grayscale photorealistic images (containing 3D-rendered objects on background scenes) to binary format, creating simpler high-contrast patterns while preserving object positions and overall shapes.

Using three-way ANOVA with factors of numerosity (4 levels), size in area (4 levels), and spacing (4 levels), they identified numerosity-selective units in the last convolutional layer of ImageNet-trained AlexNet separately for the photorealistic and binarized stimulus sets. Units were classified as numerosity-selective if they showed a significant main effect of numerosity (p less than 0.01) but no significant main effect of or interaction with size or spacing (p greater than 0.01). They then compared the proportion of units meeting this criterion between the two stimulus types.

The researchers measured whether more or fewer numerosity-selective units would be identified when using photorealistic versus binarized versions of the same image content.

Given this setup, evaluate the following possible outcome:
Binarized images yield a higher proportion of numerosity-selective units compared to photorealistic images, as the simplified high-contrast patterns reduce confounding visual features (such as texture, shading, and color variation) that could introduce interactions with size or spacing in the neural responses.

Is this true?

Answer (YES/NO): NO